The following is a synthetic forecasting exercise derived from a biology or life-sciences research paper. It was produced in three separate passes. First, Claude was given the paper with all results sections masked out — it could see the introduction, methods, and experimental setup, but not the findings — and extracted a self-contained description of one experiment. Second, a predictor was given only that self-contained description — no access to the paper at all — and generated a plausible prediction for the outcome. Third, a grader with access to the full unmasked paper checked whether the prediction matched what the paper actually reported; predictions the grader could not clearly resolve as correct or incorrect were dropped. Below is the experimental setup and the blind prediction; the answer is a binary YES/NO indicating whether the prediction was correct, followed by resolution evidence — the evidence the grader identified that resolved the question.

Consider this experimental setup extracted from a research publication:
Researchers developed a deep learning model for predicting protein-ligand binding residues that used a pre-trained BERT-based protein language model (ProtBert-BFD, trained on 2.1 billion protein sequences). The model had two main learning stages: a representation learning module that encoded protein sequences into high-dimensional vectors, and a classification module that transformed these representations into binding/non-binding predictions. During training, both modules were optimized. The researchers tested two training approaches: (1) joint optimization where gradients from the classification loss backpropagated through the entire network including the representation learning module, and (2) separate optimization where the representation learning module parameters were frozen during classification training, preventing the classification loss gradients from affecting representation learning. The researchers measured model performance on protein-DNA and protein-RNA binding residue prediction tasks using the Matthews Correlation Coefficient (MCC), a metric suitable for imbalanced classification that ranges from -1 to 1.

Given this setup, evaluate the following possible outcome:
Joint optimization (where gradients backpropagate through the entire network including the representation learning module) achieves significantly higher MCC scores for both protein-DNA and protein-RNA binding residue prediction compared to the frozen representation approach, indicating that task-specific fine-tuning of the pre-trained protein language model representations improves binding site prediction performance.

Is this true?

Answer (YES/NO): NO